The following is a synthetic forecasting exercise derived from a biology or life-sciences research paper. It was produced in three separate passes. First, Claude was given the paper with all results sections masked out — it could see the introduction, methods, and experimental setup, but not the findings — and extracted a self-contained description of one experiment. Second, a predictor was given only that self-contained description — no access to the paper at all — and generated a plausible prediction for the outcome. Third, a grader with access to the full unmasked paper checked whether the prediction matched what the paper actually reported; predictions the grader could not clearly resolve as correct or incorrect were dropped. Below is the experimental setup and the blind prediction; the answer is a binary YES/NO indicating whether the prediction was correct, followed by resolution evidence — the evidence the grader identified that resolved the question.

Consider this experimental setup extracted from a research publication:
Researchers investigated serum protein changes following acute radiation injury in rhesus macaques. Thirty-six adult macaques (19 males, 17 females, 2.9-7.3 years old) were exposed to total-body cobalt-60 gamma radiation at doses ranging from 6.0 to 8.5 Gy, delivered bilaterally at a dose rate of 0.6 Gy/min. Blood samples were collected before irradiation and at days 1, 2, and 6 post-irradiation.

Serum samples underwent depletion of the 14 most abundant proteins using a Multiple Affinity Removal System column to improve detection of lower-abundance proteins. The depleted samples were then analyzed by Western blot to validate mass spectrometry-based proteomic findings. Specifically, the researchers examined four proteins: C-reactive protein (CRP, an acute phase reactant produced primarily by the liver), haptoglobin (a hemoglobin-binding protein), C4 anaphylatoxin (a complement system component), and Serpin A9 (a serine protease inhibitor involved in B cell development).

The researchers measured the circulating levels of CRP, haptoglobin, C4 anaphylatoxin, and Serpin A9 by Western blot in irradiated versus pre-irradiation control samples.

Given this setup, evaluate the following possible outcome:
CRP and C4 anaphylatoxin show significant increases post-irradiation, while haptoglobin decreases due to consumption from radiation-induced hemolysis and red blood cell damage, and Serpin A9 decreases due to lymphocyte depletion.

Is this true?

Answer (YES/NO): NO